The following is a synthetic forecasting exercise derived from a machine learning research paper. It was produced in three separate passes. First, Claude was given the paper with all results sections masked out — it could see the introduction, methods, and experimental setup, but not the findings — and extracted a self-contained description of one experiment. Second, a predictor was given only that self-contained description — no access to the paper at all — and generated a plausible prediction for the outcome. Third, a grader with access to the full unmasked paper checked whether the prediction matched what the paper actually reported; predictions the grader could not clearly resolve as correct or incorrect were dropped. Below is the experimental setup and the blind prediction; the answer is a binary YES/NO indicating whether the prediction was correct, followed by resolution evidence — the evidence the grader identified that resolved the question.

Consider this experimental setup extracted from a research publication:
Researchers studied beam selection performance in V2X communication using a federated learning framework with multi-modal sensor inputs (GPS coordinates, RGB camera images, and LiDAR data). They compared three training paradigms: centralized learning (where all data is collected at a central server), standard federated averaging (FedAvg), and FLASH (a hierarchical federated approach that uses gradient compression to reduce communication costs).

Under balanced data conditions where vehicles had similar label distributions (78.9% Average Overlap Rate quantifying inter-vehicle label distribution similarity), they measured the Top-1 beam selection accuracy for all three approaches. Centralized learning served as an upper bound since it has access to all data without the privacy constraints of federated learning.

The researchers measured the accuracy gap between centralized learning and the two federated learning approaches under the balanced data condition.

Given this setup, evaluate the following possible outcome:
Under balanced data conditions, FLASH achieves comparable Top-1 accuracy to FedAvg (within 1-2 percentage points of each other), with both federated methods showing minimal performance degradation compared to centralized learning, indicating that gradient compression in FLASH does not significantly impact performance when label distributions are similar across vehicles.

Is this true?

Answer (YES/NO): NO